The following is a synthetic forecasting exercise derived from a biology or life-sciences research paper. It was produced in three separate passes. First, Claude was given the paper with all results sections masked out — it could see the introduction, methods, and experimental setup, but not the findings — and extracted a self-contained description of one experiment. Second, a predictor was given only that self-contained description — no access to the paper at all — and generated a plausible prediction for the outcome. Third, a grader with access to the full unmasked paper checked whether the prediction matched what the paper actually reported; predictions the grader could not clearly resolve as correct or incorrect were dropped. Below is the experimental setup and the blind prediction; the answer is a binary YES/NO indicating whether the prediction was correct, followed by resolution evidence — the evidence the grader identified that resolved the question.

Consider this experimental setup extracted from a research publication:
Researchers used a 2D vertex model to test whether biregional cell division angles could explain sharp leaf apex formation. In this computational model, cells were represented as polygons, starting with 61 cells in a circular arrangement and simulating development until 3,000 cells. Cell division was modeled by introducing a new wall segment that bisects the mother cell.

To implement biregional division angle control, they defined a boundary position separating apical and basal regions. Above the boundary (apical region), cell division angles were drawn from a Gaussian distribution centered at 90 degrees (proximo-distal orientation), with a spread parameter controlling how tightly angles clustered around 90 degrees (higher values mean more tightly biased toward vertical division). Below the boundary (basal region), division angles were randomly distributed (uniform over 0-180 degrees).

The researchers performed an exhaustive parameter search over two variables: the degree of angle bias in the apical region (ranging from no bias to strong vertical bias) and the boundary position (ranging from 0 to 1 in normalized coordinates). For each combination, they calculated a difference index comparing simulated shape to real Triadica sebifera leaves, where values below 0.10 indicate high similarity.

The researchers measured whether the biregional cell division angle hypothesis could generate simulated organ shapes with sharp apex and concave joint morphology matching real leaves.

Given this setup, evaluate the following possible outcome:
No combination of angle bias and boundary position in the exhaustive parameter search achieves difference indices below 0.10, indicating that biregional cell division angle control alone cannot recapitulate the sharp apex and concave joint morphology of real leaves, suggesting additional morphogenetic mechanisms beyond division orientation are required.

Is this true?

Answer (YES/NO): NO